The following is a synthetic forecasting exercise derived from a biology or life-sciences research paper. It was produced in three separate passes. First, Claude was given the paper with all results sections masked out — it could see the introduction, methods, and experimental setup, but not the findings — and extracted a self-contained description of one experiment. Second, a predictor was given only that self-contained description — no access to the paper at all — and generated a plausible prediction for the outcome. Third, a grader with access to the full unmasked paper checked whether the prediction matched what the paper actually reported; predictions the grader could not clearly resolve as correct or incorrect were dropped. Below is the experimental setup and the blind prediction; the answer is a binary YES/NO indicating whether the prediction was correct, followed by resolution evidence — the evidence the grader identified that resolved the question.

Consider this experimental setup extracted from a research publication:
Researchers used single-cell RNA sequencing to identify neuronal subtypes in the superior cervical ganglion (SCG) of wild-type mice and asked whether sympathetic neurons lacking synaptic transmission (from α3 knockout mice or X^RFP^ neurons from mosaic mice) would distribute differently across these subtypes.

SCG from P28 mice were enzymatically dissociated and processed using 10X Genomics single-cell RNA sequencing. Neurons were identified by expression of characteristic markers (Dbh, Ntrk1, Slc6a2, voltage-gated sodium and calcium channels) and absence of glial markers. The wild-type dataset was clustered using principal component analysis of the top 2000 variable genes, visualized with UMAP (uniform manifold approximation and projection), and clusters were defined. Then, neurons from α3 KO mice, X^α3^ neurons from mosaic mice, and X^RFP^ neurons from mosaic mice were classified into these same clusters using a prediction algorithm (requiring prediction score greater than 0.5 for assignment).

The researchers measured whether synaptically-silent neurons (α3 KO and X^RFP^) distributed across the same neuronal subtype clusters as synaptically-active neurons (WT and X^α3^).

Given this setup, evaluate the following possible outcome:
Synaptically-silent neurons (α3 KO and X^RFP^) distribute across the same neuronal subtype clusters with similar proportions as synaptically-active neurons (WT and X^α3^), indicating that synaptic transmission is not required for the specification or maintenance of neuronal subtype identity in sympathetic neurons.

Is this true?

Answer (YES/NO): NO